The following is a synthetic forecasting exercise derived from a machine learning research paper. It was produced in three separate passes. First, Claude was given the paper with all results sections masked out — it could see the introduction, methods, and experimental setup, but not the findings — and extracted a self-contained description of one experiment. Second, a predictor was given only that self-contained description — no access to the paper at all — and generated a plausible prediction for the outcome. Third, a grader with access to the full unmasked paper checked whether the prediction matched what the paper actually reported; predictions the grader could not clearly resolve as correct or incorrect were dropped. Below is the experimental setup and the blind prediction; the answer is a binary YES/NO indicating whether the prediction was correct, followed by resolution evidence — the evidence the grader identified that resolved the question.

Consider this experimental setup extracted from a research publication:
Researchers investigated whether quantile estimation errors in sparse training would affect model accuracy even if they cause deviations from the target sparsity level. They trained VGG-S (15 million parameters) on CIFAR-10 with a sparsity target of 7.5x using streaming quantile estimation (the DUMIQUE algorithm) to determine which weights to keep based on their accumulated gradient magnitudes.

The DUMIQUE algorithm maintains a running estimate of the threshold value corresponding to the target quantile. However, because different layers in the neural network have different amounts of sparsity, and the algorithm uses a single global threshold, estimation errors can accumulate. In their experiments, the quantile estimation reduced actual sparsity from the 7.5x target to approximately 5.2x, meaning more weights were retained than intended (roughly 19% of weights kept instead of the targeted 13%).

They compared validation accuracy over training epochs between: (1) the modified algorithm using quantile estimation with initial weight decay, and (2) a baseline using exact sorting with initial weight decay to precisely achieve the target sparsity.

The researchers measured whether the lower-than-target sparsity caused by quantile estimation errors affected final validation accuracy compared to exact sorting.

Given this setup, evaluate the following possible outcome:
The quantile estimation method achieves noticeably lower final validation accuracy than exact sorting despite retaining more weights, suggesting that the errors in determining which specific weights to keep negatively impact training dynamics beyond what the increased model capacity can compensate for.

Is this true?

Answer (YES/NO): NO